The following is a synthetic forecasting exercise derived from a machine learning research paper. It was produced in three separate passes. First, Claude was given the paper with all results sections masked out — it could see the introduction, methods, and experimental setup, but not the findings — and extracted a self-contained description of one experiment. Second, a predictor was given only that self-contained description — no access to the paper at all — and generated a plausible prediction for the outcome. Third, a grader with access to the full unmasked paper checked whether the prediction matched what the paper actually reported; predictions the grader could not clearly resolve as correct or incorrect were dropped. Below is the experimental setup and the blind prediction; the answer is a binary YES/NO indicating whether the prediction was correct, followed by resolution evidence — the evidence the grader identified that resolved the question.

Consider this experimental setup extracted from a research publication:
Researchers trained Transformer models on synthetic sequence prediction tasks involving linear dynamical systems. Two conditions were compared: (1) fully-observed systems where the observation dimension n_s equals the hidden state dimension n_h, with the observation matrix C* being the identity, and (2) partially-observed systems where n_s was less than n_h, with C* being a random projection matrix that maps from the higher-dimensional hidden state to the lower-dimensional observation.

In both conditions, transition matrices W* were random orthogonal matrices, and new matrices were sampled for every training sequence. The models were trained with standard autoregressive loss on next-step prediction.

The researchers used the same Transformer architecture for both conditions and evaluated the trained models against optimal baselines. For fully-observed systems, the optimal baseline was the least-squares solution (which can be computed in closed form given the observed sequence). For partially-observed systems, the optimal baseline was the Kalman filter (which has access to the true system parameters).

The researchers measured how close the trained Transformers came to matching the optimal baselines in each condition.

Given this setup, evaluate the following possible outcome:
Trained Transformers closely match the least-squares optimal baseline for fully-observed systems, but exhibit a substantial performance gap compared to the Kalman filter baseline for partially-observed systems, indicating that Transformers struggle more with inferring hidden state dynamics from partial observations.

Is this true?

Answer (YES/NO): NO